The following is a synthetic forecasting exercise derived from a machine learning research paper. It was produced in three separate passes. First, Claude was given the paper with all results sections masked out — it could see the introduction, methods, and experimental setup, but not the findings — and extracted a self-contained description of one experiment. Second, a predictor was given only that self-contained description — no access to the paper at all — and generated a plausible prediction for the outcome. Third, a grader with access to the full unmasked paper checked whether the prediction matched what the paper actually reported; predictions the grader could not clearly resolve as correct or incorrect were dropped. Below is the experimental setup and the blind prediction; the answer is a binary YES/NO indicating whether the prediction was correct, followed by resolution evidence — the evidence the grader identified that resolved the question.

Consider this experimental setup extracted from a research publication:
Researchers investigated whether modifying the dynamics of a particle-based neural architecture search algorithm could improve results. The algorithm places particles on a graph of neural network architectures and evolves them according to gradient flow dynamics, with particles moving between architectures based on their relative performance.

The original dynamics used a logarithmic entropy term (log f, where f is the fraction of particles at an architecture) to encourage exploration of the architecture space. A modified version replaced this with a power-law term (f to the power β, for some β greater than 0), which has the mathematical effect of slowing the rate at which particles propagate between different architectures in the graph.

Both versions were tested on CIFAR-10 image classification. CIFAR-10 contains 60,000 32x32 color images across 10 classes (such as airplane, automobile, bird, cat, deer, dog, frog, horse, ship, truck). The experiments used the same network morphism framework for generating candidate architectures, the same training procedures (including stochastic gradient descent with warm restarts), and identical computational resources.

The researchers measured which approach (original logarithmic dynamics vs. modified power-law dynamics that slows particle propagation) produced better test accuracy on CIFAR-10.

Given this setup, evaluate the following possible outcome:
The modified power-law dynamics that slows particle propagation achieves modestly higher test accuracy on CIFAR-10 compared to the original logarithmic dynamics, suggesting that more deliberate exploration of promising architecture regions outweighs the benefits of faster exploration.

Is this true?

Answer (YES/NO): YES